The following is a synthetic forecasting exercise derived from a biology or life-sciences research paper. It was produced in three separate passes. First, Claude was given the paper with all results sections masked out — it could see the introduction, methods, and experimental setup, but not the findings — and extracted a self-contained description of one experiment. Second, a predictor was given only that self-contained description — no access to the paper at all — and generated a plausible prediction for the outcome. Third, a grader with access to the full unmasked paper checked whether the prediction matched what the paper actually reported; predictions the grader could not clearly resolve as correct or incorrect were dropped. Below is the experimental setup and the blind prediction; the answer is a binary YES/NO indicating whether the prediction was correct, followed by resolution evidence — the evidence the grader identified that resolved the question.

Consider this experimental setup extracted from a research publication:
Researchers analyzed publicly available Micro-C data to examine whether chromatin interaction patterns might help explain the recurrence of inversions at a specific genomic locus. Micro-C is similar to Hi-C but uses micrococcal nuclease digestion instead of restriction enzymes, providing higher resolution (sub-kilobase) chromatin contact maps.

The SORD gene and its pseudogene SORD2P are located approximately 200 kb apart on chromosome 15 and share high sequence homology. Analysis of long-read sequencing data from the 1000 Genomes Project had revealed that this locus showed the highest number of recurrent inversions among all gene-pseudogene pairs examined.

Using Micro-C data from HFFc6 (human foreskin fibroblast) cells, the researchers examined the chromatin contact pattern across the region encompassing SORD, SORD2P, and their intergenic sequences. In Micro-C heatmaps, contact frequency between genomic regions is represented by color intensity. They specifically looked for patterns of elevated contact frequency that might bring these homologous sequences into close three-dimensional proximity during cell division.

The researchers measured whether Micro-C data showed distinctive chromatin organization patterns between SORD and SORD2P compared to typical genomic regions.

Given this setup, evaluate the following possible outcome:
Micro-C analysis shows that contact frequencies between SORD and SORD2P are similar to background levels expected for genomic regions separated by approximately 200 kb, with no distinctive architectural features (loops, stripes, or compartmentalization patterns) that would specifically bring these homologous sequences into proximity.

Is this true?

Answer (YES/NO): NO